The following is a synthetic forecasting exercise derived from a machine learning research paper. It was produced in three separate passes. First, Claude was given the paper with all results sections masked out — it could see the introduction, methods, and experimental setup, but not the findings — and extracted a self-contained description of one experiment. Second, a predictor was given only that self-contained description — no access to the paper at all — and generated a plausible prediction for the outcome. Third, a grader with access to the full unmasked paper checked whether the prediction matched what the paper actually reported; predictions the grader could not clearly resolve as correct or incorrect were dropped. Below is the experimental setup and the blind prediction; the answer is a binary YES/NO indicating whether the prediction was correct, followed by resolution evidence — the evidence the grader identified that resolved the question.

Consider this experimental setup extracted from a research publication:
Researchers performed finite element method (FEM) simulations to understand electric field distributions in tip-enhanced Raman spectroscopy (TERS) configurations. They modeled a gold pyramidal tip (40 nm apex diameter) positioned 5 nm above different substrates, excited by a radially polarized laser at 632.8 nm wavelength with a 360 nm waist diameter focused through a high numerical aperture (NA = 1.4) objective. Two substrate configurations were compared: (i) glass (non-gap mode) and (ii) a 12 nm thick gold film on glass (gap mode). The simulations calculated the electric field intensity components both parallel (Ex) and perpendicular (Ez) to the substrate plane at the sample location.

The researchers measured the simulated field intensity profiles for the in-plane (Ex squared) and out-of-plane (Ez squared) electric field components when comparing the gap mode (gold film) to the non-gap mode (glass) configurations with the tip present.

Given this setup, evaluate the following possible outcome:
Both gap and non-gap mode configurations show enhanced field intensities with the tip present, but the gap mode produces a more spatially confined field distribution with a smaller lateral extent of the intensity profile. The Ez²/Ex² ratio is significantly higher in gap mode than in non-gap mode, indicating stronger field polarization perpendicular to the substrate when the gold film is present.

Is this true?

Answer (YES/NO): YES